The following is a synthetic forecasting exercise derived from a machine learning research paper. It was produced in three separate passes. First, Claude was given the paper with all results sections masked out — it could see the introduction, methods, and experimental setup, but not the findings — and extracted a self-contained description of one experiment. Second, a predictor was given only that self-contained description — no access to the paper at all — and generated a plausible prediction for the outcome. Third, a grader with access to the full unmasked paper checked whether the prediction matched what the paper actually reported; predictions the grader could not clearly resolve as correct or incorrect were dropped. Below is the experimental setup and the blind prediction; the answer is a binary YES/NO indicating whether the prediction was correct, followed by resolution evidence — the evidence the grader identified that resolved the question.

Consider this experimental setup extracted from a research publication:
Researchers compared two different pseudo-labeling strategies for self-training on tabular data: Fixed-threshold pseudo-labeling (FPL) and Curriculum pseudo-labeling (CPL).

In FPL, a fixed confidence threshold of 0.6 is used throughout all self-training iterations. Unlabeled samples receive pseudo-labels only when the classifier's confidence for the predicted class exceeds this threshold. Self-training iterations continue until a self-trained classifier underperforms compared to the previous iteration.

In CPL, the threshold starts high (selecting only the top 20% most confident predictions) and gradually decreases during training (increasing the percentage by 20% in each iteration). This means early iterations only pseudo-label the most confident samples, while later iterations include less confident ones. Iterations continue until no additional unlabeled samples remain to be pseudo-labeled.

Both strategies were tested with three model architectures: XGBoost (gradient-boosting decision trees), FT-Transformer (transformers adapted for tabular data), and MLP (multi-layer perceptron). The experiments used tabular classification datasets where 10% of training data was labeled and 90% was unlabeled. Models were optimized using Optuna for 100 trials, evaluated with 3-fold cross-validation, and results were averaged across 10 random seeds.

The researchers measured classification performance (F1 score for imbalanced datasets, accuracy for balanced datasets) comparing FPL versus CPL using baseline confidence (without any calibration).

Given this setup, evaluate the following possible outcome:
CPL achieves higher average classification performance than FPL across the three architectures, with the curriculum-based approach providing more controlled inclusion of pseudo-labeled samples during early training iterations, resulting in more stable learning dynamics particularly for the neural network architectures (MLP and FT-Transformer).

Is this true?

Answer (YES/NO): NO